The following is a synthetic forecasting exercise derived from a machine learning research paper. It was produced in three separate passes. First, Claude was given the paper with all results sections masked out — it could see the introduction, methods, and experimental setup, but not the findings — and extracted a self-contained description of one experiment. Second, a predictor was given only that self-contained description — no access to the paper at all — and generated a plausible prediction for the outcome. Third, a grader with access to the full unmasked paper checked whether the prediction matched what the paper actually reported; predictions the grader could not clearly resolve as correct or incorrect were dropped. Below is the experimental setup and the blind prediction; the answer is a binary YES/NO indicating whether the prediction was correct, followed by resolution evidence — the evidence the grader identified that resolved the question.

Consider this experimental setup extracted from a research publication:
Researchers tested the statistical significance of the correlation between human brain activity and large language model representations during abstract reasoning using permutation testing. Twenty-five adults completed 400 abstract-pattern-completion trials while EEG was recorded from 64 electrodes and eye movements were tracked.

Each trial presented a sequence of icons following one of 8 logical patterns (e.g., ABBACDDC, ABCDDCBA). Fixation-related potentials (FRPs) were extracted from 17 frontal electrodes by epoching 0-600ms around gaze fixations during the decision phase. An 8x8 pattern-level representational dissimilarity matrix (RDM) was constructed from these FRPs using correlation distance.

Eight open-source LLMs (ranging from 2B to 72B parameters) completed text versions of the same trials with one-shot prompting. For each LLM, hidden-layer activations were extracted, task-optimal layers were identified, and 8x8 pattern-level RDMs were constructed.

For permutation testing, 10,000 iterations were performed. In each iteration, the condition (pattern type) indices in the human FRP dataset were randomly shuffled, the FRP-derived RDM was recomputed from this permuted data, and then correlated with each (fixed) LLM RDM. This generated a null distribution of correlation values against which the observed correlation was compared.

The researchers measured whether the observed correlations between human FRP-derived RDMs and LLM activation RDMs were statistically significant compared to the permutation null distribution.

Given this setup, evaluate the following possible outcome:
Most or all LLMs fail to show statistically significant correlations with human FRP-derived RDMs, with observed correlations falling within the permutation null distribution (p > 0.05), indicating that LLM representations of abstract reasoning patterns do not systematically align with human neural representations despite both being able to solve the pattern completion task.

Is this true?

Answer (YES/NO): NO